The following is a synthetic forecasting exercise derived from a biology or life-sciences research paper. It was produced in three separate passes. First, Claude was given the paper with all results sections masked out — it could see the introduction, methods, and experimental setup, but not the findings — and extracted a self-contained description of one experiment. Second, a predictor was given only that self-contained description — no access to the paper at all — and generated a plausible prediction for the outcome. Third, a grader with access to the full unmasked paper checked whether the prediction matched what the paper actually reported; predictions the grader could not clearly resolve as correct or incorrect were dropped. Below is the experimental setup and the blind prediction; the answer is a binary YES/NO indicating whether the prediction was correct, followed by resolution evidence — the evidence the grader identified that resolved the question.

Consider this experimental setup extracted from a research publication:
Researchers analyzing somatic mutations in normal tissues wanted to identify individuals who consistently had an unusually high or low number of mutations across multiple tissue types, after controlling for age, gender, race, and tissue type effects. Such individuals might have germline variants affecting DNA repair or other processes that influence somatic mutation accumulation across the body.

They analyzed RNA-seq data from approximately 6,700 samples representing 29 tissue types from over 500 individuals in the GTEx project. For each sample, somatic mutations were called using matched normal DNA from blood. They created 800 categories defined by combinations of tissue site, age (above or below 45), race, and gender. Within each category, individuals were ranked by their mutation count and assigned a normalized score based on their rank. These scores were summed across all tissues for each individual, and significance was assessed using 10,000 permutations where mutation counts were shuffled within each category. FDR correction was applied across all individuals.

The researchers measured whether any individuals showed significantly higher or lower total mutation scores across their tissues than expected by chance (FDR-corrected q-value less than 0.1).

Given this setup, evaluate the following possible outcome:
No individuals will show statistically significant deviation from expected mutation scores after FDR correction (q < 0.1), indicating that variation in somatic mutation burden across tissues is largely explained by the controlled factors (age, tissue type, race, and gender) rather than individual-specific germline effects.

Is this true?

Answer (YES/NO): NO